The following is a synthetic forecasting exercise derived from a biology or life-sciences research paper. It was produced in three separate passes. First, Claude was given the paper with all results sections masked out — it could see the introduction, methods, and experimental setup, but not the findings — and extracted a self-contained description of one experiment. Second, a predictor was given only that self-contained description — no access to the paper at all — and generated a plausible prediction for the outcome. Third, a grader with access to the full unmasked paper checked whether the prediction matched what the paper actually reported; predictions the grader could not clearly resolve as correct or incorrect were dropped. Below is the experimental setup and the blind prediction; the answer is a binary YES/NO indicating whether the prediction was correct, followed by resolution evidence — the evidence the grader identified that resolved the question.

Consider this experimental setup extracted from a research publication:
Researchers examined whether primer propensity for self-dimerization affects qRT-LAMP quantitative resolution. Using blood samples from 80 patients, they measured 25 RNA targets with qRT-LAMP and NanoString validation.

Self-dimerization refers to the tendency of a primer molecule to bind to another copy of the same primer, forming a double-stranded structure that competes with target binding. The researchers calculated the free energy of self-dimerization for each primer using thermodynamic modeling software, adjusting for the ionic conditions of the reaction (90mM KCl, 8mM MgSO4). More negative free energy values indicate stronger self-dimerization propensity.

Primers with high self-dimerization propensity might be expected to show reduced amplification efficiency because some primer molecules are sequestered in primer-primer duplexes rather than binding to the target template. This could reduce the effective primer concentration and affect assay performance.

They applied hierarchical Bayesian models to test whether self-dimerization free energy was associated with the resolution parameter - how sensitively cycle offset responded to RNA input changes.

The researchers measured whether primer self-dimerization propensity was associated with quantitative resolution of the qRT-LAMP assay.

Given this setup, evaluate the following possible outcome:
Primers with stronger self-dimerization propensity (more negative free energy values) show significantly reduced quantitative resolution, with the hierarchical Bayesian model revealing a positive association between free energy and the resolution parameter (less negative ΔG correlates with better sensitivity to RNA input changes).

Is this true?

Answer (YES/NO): NO